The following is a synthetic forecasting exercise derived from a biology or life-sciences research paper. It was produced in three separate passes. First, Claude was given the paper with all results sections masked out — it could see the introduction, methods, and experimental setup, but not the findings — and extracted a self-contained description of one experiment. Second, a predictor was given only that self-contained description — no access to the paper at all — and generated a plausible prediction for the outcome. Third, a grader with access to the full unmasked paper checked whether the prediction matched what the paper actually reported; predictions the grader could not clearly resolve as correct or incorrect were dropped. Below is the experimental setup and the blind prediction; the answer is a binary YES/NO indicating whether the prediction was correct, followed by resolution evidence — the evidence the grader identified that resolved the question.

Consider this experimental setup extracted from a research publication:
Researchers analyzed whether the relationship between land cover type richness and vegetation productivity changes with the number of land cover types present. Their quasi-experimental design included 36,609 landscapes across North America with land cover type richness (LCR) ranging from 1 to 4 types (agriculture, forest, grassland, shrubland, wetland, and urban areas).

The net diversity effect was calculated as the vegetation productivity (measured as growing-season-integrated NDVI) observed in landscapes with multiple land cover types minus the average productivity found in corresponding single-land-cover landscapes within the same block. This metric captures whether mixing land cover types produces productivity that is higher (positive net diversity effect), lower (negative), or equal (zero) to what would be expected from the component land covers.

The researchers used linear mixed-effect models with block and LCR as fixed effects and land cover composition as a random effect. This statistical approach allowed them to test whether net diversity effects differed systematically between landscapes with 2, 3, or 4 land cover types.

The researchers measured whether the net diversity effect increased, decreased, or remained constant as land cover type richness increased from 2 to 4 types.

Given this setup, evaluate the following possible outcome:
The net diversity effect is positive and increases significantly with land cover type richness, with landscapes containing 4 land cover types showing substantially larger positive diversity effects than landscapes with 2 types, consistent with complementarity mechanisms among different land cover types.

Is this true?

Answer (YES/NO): NO